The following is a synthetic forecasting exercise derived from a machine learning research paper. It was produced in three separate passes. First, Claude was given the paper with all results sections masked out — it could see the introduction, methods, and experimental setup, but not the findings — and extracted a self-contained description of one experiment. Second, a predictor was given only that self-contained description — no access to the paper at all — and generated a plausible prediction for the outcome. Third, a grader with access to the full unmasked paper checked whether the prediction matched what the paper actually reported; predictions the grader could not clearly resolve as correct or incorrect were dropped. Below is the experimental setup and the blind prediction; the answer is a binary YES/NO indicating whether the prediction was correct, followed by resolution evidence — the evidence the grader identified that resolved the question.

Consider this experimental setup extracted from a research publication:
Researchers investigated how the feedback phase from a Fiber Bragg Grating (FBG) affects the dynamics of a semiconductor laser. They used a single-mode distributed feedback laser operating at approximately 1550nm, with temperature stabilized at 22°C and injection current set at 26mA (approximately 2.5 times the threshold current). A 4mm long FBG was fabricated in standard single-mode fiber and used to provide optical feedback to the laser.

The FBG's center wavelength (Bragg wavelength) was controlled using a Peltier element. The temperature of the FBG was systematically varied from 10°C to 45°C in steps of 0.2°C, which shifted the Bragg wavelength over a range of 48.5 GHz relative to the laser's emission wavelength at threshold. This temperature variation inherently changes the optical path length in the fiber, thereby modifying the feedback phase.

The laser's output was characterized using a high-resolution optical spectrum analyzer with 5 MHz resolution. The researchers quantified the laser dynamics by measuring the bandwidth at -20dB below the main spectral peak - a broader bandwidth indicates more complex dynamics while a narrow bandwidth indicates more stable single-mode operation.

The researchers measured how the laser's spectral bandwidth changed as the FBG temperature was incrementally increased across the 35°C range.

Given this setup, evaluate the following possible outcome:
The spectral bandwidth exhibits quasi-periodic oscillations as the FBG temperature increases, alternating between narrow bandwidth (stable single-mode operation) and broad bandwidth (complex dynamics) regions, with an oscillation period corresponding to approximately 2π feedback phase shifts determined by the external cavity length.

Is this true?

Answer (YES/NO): NO